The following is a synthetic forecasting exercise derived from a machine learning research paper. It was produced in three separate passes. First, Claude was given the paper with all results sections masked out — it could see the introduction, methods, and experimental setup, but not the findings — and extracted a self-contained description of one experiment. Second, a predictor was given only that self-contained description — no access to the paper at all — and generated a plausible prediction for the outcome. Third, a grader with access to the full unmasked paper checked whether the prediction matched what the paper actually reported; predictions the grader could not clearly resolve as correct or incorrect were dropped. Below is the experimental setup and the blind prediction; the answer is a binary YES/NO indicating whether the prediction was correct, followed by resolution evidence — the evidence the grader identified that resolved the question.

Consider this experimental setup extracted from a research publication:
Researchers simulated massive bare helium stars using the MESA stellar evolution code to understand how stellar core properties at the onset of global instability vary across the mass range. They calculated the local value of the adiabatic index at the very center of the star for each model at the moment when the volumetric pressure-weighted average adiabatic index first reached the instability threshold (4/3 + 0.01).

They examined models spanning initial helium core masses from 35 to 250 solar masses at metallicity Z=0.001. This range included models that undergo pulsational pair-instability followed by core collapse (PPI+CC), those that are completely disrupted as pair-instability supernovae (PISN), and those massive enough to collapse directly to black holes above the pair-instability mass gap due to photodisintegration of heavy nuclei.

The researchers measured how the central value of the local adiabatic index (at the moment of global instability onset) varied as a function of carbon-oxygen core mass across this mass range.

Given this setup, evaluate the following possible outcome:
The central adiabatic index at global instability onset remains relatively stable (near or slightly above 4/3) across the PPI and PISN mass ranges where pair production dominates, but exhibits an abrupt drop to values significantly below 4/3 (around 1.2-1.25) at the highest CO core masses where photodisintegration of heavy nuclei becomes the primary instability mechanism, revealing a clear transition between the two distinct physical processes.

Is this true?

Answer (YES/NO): NO